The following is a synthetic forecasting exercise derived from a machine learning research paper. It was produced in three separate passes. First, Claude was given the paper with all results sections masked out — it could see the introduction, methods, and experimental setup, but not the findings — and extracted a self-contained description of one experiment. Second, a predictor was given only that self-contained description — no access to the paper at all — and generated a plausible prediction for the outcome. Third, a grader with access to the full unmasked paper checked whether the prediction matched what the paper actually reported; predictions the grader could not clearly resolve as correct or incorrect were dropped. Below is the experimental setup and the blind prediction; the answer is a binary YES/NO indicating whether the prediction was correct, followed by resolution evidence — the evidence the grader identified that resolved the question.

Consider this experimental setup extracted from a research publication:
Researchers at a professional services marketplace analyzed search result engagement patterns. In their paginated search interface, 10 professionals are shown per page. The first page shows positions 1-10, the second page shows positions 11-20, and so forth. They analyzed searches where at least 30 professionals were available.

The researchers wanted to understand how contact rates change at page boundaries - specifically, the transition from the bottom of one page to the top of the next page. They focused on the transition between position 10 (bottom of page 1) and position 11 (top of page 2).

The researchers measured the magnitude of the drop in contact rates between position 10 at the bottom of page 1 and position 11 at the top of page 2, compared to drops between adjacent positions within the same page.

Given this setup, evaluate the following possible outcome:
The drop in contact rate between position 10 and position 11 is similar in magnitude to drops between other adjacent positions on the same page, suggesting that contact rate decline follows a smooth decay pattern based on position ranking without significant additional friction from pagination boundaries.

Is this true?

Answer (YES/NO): NO